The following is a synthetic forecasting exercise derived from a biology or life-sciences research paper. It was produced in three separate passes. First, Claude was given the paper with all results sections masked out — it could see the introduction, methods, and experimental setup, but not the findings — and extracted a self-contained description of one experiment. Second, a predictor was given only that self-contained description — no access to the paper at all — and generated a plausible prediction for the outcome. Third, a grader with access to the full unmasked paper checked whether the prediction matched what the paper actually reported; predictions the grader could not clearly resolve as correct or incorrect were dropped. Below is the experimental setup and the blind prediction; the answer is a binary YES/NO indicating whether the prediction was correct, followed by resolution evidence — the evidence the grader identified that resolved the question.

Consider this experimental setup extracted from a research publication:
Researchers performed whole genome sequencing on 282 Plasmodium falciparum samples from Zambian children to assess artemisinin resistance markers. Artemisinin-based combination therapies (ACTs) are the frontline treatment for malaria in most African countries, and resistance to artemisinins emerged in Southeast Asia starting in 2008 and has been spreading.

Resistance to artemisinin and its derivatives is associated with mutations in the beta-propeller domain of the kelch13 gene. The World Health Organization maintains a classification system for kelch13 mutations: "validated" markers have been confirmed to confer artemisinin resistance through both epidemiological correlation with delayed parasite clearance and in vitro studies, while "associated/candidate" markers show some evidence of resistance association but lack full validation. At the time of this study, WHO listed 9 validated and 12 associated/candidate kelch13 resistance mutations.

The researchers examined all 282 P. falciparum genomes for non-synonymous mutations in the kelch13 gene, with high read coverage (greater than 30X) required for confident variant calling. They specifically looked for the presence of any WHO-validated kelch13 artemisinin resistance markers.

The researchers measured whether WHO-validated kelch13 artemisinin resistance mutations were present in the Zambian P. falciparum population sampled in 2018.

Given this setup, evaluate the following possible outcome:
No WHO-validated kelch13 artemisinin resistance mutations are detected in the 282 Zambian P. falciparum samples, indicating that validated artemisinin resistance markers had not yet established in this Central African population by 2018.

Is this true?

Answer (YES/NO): NO